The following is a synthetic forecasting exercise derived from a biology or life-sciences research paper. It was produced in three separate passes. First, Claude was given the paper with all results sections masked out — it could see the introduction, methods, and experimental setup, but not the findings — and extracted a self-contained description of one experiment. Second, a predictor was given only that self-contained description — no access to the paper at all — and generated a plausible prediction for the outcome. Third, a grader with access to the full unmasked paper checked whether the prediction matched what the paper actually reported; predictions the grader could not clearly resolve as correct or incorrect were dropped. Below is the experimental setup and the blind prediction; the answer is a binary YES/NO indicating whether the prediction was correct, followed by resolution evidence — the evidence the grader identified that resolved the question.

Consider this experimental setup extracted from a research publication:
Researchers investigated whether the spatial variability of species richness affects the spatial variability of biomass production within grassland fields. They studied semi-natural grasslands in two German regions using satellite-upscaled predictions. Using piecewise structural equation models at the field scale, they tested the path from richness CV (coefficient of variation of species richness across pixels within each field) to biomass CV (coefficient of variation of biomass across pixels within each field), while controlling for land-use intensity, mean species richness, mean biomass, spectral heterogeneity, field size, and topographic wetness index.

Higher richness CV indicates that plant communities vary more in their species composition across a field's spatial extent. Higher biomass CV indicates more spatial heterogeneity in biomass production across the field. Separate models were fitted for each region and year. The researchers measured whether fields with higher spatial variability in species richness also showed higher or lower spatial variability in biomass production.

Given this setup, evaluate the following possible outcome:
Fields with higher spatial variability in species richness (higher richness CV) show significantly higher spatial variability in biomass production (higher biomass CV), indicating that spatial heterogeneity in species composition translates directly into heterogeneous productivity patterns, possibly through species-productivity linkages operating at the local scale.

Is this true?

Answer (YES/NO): YES